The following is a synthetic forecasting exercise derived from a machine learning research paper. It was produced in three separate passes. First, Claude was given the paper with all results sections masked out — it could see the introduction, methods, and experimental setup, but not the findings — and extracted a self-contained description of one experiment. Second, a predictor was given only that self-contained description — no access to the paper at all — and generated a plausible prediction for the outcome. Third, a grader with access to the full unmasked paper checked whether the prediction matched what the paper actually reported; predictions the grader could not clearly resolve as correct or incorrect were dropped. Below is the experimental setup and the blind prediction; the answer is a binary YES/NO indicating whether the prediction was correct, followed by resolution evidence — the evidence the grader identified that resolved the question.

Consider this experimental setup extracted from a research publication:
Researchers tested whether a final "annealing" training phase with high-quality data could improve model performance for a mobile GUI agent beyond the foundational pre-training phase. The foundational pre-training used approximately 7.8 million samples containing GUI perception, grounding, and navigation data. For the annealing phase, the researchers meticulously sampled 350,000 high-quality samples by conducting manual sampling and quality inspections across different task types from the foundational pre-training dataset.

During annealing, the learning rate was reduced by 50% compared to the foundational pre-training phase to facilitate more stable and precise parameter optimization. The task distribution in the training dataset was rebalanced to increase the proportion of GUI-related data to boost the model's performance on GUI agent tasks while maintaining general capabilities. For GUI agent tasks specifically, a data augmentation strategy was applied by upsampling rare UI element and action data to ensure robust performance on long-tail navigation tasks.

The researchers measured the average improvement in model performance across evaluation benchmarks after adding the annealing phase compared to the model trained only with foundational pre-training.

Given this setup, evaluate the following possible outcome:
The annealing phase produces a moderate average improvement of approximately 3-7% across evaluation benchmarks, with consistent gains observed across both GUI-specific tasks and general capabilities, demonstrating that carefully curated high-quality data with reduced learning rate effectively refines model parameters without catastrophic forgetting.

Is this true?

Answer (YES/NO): NO